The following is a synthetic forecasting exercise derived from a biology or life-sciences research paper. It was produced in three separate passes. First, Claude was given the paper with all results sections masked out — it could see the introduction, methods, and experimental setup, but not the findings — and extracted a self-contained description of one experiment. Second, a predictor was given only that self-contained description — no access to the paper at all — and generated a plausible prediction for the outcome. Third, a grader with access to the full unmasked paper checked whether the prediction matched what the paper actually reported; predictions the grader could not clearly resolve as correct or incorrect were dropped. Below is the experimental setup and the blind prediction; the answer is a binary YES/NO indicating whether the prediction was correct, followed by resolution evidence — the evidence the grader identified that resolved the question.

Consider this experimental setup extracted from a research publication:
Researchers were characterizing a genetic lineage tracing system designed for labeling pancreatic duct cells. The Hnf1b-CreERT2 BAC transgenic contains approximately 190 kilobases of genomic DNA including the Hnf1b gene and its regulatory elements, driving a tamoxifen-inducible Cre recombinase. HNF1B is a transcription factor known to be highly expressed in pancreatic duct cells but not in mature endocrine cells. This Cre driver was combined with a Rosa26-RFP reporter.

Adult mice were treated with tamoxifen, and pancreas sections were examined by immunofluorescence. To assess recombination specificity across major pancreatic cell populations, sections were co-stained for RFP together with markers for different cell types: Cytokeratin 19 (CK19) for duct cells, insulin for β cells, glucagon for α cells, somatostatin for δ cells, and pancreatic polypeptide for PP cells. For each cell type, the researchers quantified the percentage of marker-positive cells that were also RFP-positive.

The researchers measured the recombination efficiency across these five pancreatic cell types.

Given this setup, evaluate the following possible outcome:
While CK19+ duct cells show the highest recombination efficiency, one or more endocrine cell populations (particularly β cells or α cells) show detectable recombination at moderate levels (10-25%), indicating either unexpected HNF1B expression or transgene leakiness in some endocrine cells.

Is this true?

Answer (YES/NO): NO